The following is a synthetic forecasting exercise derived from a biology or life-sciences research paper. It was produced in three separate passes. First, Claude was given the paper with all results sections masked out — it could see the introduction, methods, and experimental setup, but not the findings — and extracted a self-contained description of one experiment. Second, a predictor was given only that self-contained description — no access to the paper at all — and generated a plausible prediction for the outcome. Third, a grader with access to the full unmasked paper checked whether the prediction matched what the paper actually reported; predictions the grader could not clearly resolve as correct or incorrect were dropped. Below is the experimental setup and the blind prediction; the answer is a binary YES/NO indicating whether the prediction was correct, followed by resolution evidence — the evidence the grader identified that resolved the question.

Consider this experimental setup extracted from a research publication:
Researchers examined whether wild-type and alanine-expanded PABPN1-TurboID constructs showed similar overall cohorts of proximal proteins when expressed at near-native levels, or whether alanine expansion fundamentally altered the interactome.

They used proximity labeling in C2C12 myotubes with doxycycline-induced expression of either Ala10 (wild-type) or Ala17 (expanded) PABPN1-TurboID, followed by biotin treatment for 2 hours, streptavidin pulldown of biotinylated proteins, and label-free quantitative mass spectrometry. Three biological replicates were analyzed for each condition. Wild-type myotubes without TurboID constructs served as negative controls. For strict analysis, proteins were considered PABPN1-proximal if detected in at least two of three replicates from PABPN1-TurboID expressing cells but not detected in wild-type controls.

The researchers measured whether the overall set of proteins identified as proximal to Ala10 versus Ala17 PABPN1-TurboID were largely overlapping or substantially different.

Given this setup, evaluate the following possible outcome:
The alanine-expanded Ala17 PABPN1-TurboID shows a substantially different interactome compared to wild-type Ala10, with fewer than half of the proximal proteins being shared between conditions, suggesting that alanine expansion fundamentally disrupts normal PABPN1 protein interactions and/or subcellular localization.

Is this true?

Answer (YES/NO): NO